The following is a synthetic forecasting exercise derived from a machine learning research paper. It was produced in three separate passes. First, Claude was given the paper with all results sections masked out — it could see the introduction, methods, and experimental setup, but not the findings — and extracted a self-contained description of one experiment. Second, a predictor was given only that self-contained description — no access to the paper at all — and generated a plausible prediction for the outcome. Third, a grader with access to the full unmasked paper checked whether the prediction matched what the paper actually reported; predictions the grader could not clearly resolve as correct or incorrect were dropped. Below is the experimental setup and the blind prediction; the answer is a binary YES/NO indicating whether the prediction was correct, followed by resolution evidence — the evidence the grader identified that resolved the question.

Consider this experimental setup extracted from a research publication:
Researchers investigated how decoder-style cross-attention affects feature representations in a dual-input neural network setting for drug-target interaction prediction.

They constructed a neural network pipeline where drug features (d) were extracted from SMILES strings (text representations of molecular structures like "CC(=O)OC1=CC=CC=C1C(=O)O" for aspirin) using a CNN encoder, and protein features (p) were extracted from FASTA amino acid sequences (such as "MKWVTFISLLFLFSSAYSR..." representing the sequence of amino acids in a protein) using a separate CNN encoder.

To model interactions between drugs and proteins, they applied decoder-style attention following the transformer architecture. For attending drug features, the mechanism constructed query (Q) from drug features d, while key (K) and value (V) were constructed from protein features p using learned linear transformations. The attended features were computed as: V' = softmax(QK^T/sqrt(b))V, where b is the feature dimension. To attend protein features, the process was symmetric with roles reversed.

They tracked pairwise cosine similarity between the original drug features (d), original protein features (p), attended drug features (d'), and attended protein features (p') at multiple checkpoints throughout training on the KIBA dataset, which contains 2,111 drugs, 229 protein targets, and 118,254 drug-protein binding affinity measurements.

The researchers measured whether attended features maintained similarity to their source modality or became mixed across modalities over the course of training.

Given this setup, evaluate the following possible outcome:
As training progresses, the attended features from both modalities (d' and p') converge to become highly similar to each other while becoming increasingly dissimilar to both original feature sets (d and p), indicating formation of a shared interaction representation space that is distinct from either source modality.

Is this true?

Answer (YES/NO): NO